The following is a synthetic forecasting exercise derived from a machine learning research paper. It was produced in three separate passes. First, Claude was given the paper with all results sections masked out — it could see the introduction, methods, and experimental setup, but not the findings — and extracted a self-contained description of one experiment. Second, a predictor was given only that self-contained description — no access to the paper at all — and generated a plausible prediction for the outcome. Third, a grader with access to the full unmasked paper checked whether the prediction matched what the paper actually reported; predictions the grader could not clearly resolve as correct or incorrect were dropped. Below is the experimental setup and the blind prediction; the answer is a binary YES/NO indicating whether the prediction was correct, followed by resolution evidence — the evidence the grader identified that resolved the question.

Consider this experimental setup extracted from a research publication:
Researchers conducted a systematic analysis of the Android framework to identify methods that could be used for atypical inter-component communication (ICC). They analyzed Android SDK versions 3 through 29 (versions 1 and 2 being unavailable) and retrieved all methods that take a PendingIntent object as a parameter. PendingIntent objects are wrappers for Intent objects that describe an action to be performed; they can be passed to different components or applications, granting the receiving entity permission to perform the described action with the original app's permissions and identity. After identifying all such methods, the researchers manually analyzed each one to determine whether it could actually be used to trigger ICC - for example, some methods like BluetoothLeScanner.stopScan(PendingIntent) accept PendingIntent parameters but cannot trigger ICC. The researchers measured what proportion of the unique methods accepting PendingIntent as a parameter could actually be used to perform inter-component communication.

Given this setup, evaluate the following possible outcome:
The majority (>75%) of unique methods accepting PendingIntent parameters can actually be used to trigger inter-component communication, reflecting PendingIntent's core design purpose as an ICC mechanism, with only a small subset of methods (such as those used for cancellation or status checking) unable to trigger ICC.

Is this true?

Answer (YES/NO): NO